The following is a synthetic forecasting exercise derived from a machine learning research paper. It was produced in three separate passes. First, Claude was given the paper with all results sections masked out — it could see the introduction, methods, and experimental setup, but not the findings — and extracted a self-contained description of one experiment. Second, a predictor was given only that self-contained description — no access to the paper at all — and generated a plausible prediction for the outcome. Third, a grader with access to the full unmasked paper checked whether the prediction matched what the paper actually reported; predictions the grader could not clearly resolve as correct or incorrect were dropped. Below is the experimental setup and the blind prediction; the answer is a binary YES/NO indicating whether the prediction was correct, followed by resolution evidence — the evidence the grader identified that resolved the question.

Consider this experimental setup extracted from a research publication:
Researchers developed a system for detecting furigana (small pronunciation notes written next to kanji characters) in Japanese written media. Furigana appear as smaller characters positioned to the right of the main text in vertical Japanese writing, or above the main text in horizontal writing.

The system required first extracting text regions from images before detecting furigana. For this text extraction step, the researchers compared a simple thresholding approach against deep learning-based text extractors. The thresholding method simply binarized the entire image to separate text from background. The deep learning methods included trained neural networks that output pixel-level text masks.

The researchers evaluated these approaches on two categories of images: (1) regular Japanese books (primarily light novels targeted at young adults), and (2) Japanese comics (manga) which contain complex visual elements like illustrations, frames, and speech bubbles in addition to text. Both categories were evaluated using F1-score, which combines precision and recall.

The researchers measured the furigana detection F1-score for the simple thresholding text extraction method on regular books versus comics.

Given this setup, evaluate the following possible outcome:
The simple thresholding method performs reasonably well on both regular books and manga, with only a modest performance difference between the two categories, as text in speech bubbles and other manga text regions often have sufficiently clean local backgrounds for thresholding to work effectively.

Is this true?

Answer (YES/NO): NO